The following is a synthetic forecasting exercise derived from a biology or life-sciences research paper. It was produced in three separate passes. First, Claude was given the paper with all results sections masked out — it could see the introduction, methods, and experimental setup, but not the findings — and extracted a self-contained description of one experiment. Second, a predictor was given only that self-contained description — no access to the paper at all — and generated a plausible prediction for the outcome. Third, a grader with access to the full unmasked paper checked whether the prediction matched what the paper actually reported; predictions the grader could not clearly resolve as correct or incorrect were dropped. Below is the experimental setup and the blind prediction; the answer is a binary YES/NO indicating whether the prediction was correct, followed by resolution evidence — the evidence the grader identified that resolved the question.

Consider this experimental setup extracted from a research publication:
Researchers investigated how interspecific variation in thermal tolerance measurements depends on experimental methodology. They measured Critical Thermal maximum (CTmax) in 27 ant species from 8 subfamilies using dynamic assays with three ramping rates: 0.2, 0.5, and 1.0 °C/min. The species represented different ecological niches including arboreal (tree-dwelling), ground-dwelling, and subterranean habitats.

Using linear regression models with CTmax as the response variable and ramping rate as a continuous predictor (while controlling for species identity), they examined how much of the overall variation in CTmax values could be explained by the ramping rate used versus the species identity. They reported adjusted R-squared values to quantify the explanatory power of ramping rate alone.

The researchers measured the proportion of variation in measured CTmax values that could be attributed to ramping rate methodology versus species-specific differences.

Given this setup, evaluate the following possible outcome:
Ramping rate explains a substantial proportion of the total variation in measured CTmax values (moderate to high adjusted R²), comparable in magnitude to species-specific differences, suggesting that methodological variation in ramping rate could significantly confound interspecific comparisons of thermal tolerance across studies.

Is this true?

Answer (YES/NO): NO